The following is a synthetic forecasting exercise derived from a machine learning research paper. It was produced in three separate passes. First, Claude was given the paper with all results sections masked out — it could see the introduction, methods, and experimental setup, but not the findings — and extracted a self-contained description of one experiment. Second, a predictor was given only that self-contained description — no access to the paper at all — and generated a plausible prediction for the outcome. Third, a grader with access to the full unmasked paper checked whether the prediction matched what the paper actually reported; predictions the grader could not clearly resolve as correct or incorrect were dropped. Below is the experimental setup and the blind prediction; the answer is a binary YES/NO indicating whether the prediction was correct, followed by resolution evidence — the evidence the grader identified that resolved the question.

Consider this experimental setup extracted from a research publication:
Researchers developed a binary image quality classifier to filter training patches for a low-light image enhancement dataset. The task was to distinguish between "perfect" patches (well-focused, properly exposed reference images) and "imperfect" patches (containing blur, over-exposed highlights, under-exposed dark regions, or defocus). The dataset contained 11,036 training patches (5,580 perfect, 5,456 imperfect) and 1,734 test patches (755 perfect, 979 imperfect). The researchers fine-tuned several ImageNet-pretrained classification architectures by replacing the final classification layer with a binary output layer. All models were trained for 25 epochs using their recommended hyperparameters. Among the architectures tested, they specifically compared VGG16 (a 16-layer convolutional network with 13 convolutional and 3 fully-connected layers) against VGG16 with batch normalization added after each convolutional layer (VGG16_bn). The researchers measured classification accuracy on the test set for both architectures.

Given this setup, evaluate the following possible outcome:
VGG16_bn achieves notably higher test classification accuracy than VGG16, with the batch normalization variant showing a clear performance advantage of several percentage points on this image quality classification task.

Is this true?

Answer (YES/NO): NO